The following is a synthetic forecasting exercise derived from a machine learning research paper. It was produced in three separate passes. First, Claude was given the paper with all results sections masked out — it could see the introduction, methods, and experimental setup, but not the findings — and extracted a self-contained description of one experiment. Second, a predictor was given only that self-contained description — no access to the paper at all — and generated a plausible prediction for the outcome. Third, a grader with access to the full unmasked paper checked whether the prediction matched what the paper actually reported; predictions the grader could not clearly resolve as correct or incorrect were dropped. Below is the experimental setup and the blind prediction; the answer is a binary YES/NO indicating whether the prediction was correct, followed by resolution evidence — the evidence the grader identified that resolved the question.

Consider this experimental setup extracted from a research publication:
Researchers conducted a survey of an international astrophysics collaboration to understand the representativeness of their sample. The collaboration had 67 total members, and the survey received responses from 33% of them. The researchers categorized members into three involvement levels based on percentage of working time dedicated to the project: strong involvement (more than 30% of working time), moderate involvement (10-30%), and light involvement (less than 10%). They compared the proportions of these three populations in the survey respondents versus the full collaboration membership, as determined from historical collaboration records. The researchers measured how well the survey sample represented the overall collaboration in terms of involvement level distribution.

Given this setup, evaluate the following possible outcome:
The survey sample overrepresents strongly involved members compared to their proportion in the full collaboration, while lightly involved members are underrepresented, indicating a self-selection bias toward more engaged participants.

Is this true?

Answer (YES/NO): NO